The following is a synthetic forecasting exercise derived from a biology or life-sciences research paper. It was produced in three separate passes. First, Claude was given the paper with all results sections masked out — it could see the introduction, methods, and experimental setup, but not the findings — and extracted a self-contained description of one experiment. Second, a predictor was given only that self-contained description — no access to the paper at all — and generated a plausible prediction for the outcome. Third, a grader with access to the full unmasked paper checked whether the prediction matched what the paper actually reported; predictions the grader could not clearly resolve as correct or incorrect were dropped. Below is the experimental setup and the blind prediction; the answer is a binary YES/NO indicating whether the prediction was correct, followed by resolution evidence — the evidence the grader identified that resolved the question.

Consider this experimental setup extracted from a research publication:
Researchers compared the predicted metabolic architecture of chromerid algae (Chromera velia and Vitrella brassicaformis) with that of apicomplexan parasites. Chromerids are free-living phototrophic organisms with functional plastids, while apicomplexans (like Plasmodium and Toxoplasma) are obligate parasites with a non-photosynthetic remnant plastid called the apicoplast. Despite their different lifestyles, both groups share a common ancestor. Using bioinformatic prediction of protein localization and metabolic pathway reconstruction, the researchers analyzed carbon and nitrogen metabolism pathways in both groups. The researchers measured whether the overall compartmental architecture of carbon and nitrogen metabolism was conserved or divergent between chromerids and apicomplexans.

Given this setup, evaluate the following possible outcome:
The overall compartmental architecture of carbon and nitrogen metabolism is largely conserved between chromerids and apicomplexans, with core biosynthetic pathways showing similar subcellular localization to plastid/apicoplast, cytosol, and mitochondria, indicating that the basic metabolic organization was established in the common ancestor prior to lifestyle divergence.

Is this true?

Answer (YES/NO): YES